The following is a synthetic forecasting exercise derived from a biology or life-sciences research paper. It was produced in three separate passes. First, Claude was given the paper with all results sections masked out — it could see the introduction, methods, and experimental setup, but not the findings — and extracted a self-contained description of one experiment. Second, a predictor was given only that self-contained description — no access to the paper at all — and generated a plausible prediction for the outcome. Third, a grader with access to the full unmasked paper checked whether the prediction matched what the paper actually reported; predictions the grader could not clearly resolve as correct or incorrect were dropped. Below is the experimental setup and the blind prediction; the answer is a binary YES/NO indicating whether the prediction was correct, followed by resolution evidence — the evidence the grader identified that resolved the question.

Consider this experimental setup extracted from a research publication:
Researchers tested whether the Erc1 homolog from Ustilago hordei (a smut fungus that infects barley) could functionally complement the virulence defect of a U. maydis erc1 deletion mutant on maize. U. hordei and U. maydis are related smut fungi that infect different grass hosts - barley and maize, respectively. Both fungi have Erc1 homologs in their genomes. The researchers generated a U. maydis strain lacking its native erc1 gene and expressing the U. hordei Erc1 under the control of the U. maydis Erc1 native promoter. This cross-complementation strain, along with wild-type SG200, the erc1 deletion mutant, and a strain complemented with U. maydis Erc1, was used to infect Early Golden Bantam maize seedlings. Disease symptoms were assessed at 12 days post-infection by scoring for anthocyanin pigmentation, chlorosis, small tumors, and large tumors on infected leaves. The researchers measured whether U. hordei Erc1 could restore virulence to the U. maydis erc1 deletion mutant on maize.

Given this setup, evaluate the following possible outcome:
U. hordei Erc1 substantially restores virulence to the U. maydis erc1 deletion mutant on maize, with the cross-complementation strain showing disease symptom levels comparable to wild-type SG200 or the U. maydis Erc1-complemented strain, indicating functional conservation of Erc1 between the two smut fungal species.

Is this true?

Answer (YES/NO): YES